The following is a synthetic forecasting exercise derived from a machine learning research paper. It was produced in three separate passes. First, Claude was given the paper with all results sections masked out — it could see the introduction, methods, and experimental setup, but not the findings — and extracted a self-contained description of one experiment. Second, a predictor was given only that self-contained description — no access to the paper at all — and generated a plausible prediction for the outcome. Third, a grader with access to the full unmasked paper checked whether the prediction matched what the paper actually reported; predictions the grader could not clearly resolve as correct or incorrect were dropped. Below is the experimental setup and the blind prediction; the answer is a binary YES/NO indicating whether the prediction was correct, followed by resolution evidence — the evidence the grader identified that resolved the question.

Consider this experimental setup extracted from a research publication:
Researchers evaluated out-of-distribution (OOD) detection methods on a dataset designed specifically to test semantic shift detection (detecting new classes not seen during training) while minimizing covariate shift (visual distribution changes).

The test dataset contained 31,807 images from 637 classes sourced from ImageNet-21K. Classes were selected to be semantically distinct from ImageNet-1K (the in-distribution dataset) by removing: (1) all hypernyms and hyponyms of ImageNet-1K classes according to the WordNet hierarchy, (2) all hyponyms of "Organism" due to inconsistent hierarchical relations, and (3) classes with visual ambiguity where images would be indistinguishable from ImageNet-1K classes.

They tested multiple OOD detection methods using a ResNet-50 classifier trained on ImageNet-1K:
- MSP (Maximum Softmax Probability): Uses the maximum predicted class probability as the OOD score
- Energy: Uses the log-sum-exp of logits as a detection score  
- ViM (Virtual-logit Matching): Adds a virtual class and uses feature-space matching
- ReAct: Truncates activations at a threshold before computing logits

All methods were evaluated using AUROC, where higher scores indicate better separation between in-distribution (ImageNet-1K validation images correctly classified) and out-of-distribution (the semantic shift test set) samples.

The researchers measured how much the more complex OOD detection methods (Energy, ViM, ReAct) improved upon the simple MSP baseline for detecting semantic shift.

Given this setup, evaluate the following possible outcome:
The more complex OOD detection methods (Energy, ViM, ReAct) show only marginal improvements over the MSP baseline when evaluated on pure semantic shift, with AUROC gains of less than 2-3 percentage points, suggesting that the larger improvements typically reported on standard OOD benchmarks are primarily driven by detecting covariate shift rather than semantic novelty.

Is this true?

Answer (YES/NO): NO